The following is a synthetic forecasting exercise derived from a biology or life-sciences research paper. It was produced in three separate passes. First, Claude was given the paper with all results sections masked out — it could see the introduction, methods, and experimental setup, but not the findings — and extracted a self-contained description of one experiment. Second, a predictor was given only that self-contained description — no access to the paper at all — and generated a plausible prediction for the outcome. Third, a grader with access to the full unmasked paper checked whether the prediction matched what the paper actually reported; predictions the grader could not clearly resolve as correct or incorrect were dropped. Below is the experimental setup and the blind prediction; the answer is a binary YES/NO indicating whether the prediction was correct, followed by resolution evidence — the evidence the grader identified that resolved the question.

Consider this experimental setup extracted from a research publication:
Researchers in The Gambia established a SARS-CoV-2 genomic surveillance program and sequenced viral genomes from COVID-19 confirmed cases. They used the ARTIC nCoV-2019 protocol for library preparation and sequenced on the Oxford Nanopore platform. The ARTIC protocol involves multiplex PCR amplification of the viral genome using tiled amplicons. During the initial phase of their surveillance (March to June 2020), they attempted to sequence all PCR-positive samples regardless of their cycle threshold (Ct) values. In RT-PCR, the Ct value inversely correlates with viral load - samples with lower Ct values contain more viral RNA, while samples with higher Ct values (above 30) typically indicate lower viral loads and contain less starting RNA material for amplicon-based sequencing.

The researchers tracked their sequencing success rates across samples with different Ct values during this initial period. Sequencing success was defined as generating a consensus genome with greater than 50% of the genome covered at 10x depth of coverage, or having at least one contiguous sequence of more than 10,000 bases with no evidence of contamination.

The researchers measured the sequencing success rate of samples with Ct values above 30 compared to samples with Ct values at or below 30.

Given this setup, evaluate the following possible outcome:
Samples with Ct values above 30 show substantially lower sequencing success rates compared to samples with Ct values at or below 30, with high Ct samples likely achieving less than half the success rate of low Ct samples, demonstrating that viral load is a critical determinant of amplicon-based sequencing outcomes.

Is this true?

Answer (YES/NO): YES